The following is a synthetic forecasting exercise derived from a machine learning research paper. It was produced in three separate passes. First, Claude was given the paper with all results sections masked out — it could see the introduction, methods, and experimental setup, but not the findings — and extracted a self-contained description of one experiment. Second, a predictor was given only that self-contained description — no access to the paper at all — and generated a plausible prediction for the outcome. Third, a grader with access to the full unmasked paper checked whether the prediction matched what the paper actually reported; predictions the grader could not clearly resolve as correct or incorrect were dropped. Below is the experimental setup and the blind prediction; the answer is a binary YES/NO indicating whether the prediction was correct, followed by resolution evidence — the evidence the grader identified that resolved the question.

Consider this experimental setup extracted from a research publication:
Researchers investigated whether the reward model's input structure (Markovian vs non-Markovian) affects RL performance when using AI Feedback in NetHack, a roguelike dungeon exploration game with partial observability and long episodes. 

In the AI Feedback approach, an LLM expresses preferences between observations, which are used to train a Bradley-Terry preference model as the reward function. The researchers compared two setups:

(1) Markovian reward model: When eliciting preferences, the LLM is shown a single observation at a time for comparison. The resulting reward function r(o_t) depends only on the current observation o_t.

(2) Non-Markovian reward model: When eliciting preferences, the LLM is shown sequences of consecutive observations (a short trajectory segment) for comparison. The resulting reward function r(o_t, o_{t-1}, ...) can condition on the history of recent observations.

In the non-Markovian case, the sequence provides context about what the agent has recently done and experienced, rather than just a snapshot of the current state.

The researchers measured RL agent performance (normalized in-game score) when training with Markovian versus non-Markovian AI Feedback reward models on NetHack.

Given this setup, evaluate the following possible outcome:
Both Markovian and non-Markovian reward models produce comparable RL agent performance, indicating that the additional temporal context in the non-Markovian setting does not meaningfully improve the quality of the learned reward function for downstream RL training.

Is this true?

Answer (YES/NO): NO